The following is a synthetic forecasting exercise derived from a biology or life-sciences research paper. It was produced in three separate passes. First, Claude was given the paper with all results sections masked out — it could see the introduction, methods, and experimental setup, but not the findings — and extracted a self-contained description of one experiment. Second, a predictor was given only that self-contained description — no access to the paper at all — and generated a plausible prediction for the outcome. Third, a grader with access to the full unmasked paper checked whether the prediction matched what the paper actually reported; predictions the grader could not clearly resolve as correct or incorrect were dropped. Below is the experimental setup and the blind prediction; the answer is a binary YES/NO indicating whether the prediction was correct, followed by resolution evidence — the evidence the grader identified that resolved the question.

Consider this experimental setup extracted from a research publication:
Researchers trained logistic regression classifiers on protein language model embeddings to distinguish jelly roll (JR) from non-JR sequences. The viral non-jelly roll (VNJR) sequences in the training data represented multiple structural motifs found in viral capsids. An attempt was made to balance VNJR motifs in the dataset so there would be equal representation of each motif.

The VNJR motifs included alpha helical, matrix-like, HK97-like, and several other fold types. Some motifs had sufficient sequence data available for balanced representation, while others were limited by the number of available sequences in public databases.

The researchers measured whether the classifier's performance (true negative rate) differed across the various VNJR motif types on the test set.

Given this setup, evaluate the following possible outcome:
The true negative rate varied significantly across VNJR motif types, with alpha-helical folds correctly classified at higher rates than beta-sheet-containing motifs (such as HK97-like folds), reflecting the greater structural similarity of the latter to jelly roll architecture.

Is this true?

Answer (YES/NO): NO